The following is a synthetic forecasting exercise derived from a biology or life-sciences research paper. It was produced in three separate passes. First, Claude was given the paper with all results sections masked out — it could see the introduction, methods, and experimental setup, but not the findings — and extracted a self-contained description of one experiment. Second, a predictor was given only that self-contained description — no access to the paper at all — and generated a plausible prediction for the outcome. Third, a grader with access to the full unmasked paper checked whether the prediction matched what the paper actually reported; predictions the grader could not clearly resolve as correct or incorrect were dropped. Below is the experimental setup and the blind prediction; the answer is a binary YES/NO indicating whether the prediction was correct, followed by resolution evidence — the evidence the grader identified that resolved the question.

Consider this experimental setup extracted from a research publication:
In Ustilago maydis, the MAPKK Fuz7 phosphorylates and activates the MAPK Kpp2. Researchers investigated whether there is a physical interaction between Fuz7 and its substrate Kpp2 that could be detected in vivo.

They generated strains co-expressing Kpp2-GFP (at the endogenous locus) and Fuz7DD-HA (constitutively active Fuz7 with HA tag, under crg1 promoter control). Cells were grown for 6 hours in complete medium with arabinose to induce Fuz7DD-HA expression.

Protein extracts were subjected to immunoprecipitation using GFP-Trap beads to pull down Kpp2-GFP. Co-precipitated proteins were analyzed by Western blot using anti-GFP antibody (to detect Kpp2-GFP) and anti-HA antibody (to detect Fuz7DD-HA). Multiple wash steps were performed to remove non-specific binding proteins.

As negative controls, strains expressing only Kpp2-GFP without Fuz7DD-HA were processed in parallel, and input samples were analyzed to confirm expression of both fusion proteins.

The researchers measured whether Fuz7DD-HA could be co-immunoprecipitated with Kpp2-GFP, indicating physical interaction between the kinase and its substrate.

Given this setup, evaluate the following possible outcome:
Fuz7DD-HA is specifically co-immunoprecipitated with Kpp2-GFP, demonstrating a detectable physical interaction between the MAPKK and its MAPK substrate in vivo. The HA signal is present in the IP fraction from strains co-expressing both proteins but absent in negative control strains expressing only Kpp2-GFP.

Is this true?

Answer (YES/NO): YES